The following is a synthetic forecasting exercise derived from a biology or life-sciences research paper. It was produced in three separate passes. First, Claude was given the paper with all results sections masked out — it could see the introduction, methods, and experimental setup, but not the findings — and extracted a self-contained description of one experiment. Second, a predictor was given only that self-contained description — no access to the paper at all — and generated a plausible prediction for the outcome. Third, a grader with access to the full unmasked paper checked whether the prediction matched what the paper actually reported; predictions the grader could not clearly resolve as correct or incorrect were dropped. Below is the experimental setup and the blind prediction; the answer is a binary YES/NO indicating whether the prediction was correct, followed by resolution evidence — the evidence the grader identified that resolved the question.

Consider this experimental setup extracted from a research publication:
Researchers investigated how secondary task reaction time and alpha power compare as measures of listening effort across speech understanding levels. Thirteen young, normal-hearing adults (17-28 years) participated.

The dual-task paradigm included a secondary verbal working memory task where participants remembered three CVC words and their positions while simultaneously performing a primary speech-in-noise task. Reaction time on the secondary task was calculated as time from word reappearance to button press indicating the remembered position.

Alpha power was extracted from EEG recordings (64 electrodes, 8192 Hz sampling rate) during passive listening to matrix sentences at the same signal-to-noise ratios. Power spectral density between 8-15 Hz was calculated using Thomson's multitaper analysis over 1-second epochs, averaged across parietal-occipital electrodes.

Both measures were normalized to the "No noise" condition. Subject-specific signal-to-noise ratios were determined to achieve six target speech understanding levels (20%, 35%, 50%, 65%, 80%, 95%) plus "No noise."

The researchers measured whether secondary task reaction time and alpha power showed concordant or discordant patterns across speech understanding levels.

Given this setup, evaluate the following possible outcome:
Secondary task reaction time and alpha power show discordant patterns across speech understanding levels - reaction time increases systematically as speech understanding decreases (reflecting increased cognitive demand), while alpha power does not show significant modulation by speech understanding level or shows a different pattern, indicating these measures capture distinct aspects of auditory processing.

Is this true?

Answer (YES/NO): NO